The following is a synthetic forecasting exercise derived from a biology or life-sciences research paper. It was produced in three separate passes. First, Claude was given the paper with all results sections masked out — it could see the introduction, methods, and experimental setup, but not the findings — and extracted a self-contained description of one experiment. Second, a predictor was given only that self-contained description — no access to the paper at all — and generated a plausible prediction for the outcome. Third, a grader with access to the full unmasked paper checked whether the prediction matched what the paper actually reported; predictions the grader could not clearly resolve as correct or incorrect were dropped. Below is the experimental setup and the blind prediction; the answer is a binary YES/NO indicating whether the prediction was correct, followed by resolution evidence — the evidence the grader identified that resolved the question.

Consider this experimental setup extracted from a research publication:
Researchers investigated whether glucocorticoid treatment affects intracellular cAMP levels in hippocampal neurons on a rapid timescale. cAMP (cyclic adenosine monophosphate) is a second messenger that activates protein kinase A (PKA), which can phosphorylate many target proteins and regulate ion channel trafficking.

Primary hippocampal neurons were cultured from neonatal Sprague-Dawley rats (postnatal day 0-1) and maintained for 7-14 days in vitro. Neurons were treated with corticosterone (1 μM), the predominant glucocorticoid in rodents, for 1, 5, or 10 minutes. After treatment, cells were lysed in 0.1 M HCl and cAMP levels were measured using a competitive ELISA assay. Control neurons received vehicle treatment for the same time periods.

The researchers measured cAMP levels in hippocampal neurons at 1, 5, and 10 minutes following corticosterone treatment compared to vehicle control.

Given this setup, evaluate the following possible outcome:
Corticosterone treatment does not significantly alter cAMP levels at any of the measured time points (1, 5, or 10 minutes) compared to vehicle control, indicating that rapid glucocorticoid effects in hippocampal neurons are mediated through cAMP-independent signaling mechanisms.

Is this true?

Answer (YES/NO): NO